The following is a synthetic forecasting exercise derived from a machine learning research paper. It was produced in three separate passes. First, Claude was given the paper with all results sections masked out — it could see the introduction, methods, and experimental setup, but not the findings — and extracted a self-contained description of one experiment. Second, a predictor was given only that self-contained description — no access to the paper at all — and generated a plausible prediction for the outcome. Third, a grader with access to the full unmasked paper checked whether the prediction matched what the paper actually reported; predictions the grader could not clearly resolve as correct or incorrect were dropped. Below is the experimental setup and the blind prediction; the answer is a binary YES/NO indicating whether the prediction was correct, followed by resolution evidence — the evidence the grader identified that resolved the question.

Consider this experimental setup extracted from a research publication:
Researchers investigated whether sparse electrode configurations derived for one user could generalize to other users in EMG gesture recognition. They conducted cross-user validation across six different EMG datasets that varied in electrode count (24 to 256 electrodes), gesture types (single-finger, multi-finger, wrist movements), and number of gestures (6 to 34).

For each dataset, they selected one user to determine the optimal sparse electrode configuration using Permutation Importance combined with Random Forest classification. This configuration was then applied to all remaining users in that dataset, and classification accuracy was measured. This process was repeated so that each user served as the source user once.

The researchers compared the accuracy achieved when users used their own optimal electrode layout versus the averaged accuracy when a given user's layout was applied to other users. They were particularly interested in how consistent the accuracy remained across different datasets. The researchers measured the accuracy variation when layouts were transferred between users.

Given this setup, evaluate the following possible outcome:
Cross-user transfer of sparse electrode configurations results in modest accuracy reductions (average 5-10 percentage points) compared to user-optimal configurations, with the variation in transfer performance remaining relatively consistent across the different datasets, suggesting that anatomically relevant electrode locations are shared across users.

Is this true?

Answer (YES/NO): NO